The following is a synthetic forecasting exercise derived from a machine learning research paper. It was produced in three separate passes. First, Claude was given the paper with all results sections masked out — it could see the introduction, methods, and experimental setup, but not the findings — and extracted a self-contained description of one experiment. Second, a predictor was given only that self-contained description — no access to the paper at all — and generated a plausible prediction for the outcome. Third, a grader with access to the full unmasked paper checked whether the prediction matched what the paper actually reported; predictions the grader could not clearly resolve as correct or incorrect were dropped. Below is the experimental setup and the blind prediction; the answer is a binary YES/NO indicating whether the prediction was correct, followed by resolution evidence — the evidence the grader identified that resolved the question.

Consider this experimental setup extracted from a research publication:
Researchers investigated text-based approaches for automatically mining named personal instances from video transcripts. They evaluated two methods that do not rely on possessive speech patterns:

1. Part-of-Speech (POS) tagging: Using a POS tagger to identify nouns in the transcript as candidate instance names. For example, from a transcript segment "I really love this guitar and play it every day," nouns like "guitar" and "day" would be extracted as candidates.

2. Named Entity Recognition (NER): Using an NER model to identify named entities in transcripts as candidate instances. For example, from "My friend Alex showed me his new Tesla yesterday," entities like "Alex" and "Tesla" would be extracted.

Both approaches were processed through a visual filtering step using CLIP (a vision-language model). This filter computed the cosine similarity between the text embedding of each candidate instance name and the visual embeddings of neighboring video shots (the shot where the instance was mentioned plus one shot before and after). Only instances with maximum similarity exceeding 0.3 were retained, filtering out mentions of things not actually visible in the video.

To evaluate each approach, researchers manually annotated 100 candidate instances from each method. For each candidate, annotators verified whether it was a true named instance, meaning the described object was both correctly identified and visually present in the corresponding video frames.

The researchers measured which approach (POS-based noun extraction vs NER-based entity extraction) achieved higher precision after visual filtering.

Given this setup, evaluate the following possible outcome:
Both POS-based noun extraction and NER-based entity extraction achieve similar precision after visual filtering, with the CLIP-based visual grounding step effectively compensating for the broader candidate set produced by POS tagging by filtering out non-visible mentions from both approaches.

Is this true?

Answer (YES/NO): YES